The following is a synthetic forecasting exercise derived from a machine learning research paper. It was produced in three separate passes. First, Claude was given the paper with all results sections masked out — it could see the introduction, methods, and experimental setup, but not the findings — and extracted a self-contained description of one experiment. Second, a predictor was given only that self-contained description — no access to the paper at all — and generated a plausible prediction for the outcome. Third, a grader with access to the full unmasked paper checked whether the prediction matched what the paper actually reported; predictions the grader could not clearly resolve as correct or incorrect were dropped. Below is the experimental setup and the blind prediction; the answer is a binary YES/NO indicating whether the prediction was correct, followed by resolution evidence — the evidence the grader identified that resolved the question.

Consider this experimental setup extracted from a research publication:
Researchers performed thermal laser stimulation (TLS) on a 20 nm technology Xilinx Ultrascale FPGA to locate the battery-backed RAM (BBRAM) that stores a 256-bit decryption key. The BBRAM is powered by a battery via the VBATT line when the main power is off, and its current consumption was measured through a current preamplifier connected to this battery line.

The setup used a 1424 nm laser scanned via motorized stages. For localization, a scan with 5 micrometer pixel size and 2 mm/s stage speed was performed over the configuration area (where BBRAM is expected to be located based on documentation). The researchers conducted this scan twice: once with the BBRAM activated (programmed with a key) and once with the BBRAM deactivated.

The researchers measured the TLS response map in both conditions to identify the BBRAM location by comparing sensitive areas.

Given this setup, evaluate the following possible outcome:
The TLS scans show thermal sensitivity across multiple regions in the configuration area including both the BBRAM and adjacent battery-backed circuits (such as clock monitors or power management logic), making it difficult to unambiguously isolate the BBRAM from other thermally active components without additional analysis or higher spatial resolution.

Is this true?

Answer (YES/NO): NO